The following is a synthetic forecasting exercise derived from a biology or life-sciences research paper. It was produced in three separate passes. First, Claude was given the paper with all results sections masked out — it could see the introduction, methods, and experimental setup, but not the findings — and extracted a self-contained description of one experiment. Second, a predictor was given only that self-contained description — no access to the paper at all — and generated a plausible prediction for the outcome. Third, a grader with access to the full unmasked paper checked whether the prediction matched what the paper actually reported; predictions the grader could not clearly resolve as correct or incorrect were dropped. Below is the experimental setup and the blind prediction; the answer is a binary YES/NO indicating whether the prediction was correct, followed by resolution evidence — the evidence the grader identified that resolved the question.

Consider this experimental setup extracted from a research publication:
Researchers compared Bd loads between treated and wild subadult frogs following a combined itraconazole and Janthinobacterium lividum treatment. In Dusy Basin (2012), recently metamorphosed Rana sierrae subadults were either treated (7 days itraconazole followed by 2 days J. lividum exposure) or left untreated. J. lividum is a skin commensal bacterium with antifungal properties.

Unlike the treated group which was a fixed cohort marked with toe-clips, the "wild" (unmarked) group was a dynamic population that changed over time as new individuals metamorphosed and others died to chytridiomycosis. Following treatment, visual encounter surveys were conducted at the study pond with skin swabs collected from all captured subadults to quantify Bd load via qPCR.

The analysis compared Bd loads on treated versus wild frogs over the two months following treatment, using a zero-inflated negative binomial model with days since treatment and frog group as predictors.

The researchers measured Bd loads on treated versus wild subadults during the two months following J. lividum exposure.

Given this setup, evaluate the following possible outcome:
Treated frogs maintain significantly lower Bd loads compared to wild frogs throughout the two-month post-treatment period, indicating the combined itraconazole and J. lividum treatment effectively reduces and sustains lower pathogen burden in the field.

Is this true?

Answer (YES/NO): NO